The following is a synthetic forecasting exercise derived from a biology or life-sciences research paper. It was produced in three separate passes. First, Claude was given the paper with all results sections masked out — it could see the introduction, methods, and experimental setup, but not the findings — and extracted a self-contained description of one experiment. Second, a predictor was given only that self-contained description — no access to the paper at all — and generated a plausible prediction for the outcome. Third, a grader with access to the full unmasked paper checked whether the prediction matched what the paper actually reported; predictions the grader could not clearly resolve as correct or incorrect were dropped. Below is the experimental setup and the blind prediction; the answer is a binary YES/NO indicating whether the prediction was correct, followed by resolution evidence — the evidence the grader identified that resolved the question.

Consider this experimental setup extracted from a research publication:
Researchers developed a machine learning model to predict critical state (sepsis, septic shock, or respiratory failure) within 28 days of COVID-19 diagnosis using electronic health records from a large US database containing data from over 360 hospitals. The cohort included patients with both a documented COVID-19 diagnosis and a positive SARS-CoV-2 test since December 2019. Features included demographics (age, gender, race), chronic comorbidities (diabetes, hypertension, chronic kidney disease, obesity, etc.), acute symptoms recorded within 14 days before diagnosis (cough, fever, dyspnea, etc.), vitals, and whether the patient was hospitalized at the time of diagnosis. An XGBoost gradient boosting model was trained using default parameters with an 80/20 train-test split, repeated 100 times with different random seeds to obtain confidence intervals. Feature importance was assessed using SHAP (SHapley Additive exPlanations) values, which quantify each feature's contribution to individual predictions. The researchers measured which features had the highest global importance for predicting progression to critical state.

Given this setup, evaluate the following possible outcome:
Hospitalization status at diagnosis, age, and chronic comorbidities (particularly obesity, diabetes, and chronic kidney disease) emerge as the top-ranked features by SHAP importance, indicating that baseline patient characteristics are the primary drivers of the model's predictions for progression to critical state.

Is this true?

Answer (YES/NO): NO